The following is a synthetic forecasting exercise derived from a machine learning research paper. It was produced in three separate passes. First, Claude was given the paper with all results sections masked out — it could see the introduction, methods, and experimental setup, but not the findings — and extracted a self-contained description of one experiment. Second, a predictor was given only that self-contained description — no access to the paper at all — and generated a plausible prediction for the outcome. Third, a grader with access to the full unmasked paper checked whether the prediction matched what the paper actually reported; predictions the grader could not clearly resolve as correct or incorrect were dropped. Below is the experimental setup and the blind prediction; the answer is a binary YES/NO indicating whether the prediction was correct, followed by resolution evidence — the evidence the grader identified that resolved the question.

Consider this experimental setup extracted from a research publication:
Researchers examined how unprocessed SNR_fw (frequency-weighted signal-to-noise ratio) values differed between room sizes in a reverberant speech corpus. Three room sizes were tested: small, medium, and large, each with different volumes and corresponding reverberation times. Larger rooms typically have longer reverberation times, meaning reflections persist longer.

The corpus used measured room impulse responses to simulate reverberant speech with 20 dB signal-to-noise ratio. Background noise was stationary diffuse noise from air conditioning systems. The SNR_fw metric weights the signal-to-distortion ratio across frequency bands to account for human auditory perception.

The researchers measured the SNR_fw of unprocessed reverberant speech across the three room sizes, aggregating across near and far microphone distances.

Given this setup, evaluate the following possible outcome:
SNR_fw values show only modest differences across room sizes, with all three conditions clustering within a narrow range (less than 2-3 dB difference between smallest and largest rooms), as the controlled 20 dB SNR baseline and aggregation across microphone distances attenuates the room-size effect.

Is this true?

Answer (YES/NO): NO